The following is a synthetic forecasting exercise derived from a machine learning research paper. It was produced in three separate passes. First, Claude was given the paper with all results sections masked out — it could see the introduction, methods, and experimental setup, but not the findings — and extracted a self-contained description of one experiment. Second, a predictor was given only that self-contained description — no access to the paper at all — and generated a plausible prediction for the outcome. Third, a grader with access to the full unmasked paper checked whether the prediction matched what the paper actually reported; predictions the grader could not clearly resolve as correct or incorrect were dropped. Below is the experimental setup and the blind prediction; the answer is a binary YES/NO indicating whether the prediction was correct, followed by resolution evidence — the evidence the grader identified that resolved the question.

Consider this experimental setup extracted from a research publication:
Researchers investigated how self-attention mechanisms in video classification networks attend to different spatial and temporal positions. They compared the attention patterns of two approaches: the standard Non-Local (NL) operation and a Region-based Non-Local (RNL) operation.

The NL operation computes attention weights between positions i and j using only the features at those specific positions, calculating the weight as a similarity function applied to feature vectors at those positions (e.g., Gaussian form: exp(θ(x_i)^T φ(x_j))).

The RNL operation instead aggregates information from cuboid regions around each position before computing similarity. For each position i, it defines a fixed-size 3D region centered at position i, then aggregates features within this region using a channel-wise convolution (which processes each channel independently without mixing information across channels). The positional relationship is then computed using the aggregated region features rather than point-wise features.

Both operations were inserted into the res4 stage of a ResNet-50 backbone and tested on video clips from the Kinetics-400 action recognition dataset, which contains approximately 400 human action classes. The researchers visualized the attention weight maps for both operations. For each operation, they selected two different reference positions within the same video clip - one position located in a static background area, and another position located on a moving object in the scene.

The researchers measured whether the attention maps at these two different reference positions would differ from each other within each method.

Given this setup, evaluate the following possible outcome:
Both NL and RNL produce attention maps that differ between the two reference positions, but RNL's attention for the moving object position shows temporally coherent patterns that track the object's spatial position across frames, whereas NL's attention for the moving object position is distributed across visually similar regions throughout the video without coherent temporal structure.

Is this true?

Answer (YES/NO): NO